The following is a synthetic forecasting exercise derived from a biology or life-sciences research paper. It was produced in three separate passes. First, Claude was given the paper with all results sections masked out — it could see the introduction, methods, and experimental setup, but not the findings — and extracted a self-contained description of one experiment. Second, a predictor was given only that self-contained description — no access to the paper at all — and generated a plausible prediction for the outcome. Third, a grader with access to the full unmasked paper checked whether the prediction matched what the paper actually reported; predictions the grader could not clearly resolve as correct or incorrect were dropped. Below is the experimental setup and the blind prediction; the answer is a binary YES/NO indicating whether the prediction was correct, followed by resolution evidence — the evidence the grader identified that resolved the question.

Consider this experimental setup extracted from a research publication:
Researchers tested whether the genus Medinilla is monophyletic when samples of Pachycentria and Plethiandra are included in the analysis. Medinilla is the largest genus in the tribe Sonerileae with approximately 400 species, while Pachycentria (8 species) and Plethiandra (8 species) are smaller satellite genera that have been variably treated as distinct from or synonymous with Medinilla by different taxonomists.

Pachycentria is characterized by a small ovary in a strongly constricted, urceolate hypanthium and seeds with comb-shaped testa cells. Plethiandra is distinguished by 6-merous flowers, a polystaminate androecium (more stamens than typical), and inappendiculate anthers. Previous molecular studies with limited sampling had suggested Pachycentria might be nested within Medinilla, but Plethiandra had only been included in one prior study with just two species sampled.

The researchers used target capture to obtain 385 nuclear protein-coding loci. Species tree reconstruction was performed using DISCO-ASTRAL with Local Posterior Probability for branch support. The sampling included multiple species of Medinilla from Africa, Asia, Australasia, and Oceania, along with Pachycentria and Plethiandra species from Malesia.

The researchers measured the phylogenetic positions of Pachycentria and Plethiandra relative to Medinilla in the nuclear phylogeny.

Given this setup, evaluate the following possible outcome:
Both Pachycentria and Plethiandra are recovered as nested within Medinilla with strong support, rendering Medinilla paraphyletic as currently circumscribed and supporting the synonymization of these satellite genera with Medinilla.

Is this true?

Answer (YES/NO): YES